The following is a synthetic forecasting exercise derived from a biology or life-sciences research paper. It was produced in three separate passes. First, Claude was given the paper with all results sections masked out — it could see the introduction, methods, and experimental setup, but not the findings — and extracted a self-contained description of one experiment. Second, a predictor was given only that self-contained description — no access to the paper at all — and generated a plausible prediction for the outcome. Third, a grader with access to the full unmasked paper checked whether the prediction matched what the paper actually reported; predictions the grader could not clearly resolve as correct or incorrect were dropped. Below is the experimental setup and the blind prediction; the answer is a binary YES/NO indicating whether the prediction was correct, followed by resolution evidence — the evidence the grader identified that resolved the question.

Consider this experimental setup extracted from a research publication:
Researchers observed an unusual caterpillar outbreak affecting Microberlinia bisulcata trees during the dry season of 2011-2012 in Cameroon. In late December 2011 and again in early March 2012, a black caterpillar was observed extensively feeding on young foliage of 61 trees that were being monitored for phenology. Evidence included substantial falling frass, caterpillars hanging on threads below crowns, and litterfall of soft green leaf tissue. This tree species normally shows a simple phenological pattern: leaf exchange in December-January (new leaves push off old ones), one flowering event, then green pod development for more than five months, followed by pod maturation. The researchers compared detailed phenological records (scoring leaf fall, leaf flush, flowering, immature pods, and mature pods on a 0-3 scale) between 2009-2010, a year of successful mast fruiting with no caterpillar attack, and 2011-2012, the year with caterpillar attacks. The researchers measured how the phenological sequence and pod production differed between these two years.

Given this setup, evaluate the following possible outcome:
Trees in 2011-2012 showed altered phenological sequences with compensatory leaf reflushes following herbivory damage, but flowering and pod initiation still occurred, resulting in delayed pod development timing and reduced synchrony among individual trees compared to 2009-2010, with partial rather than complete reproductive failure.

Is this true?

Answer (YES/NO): NO